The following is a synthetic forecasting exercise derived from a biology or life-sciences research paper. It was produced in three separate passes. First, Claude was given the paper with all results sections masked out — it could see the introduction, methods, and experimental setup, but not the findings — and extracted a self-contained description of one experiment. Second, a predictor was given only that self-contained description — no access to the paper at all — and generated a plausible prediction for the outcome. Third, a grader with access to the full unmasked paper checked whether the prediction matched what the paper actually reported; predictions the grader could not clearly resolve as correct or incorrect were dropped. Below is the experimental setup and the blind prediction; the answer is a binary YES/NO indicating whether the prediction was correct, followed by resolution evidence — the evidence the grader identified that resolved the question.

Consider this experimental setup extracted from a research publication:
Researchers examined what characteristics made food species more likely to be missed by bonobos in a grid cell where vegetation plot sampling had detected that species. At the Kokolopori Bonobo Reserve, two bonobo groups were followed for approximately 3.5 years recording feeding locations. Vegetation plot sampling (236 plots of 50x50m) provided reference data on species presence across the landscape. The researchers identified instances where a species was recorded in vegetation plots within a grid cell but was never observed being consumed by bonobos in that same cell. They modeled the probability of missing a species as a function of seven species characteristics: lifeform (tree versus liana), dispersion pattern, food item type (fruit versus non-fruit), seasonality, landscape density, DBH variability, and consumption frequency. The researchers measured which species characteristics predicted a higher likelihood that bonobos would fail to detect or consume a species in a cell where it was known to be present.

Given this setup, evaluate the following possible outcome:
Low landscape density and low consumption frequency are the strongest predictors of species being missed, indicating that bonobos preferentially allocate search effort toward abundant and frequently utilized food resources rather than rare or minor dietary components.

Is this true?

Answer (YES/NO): NO